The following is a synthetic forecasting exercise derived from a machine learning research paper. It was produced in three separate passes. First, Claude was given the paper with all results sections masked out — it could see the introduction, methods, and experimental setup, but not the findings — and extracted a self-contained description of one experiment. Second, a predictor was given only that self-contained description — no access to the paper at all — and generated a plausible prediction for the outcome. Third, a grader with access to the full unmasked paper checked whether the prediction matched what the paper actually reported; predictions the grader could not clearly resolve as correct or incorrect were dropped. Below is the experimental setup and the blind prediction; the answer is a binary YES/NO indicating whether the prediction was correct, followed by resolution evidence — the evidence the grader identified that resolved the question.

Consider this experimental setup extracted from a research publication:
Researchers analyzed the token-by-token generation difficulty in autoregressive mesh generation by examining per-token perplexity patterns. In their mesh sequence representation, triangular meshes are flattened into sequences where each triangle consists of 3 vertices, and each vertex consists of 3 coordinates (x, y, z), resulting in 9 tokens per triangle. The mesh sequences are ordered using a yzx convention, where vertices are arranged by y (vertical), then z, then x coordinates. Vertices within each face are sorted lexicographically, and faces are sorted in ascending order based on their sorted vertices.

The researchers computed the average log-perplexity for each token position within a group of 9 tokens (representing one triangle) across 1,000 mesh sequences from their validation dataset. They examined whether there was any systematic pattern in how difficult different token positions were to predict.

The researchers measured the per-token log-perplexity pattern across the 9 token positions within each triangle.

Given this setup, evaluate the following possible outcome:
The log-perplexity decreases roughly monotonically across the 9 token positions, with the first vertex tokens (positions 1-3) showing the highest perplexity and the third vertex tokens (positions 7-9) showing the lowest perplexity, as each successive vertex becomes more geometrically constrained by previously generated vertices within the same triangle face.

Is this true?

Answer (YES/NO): NO